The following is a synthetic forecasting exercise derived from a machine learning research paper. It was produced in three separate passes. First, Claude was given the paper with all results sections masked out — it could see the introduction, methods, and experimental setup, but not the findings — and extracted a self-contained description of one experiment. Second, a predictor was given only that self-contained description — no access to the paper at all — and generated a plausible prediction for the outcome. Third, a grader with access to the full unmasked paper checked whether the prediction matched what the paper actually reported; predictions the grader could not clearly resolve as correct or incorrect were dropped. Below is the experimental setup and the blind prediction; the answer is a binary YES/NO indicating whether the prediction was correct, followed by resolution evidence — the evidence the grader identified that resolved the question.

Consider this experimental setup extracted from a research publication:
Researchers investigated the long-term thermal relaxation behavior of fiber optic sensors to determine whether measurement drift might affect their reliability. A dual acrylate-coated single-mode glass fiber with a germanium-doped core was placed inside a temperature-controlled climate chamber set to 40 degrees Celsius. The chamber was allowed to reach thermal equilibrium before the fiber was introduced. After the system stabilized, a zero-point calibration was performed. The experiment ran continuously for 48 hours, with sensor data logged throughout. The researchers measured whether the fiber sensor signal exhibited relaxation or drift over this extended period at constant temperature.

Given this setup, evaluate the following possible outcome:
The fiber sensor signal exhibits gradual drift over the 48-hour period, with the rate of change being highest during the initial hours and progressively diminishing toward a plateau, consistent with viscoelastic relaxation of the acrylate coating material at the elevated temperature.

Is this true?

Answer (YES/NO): NO